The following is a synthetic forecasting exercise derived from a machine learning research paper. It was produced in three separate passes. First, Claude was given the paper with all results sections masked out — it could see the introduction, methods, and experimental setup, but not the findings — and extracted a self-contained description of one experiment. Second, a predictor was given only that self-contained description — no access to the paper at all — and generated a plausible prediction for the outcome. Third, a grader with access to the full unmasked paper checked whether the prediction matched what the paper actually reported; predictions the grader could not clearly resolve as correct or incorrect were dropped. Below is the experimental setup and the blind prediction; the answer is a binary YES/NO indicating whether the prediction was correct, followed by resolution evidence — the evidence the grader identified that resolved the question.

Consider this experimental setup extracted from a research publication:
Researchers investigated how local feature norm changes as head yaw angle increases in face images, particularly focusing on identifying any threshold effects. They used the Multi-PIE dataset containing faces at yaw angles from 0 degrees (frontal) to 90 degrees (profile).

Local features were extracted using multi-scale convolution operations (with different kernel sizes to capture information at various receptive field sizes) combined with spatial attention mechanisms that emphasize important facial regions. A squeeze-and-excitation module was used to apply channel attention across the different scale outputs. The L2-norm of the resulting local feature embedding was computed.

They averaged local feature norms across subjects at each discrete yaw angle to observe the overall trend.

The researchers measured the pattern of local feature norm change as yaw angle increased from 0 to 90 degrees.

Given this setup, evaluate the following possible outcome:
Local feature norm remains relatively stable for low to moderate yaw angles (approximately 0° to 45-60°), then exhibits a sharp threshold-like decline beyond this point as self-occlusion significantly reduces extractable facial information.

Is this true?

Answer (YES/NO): NO